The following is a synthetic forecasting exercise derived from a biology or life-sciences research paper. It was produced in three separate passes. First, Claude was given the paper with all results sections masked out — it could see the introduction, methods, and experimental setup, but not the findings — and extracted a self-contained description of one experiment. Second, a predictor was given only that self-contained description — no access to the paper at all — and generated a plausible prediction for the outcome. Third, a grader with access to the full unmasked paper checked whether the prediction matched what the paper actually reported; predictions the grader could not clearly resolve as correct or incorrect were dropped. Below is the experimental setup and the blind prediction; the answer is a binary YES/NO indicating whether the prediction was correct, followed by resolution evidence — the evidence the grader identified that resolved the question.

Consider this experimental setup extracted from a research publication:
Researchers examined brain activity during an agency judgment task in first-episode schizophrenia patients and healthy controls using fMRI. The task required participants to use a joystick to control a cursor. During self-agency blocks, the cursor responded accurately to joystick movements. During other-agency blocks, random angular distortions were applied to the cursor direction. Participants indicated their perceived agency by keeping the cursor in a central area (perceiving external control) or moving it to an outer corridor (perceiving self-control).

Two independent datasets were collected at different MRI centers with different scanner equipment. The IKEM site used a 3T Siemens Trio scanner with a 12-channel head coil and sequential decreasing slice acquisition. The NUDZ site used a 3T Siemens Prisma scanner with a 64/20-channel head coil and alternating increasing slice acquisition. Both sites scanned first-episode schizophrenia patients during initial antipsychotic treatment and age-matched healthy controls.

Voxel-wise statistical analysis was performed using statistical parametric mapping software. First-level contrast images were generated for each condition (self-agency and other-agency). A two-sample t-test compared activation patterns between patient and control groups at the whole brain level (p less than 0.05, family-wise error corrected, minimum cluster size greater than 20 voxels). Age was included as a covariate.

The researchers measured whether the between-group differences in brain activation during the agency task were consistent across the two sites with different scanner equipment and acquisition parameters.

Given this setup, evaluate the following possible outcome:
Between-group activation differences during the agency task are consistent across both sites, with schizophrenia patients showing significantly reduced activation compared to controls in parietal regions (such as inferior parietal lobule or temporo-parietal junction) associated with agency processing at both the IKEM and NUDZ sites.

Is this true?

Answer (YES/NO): NO